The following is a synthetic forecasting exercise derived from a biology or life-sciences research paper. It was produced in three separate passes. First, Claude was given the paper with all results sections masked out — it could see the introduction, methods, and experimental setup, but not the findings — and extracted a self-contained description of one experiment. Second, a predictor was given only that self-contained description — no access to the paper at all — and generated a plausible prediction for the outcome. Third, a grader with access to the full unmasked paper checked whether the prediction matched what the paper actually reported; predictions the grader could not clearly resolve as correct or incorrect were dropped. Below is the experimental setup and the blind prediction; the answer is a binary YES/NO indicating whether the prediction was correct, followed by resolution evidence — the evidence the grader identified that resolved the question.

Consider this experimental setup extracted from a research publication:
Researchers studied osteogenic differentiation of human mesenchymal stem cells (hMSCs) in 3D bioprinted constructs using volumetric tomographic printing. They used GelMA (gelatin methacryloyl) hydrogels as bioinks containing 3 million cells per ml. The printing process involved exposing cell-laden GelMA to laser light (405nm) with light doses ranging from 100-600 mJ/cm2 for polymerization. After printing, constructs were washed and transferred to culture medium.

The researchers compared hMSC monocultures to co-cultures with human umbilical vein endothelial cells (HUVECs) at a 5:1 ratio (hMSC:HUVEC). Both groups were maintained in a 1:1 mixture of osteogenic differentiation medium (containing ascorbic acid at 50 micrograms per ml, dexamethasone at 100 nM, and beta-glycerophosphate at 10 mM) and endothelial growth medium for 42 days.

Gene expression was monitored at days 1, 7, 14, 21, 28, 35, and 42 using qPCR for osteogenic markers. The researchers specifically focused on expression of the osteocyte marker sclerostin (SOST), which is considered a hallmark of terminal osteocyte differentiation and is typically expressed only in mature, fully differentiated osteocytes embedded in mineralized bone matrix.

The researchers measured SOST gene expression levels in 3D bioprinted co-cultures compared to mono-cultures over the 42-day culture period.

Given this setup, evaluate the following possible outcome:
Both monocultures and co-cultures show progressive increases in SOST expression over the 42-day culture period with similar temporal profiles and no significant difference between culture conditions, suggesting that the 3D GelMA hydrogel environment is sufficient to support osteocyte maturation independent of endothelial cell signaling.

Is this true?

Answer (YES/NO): NO